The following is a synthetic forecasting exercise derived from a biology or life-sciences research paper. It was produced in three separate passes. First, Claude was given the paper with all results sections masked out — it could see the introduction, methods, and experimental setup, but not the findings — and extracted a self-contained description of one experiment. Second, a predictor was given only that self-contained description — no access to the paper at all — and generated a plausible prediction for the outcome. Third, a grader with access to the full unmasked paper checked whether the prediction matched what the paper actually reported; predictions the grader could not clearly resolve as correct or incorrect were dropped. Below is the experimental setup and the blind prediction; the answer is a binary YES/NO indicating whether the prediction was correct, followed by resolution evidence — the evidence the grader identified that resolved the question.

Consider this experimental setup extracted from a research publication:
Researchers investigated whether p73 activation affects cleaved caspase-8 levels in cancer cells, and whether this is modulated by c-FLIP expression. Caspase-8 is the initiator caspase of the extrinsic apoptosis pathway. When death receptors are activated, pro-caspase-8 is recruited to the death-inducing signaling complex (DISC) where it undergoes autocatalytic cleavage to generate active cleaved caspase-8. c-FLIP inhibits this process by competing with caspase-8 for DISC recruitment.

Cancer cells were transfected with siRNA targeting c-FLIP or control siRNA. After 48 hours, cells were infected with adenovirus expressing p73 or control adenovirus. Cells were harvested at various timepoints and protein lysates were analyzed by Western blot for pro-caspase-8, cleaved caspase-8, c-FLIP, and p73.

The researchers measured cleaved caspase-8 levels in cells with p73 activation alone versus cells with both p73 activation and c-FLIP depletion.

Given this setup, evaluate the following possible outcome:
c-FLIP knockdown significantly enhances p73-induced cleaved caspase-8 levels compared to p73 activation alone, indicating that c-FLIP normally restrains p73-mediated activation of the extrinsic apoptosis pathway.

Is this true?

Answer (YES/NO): YES